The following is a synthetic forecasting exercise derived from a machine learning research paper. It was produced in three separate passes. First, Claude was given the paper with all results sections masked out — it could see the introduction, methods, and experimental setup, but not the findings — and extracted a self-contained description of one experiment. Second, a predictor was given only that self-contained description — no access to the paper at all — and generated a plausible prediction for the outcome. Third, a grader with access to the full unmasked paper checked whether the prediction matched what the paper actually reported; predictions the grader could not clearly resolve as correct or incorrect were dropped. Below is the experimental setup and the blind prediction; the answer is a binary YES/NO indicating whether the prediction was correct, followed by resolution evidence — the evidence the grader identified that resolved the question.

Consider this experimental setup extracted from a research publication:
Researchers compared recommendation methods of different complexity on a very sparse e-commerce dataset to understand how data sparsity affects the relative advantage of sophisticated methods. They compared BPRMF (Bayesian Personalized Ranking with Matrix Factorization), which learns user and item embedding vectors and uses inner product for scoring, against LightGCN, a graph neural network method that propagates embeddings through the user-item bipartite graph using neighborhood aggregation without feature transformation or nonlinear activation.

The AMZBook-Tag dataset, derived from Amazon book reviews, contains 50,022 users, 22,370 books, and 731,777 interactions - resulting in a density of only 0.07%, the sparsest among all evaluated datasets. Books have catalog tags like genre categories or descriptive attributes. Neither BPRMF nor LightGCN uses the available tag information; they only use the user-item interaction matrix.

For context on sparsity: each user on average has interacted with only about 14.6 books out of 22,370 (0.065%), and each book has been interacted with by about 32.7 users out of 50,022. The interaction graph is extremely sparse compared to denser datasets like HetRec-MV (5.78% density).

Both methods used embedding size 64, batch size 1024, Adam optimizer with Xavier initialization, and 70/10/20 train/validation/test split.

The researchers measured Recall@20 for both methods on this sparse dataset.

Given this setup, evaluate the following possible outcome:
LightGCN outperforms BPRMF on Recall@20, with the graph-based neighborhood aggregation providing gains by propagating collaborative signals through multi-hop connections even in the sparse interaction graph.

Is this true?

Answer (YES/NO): YES